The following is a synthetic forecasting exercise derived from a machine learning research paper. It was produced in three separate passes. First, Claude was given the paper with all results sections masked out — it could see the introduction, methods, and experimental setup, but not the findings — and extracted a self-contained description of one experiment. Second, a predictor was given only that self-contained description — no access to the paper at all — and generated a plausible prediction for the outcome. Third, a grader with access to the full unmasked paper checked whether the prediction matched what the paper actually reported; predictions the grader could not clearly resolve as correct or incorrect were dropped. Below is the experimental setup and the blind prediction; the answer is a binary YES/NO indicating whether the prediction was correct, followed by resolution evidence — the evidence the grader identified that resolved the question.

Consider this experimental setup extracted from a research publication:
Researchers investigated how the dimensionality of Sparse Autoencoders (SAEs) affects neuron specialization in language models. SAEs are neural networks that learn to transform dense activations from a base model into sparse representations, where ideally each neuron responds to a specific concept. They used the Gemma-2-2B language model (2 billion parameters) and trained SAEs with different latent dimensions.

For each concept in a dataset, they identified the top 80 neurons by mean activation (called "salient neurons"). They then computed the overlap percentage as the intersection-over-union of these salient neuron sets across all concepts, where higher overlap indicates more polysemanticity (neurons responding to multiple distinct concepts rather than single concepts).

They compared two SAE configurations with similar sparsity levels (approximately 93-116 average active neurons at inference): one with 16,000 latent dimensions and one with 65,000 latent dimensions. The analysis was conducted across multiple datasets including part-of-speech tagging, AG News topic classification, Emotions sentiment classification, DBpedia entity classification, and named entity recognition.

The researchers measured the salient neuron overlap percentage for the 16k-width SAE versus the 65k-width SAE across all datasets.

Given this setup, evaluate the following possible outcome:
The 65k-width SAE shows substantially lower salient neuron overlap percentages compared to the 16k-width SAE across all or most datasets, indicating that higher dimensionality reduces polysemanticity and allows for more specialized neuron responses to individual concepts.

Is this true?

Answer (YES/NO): YES